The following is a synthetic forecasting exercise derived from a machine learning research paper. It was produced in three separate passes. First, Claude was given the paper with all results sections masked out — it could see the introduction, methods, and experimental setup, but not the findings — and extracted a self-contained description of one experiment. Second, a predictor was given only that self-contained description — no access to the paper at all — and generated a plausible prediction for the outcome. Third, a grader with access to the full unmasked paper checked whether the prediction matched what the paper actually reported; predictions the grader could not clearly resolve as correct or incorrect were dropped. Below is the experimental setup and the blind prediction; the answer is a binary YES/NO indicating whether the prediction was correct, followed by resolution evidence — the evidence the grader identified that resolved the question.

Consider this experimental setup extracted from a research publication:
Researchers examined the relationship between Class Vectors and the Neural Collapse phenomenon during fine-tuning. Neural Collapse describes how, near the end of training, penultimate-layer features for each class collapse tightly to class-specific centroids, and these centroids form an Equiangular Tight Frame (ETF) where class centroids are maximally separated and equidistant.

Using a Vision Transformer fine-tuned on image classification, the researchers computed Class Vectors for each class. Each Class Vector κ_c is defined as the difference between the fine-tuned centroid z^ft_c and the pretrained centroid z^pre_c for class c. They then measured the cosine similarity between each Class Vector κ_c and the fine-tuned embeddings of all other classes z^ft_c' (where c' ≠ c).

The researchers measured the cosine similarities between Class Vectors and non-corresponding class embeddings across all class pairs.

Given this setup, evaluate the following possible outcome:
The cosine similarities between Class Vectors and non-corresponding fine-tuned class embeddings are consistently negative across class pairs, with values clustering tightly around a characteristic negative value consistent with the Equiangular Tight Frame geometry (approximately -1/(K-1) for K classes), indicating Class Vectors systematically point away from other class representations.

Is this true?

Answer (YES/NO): NO